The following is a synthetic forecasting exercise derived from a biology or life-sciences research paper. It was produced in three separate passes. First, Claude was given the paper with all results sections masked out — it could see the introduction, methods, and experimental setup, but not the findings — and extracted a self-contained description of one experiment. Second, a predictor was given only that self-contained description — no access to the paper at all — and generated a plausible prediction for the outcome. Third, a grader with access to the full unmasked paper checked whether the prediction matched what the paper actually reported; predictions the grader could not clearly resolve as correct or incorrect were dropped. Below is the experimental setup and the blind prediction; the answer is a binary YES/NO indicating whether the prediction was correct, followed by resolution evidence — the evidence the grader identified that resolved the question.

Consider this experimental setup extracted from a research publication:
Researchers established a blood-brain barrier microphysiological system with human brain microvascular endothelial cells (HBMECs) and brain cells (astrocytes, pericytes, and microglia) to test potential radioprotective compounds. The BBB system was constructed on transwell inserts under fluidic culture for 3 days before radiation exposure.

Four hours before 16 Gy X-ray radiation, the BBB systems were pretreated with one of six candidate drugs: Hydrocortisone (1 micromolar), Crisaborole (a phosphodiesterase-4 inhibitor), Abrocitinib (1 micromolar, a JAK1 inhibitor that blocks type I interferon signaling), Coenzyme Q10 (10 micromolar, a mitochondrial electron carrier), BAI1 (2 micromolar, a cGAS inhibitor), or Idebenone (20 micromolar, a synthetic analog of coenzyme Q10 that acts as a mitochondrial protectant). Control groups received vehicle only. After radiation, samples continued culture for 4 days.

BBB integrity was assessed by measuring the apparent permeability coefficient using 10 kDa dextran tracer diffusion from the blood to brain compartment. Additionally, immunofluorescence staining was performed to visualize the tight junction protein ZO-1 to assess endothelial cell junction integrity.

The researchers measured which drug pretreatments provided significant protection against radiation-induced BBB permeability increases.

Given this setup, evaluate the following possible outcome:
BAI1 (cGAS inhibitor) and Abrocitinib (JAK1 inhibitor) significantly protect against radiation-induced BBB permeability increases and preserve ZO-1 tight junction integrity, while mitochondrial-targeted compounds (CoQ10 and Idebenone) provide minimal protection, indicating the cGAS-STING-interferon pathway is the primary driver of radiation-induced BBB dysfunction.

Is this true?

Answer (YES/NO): NO